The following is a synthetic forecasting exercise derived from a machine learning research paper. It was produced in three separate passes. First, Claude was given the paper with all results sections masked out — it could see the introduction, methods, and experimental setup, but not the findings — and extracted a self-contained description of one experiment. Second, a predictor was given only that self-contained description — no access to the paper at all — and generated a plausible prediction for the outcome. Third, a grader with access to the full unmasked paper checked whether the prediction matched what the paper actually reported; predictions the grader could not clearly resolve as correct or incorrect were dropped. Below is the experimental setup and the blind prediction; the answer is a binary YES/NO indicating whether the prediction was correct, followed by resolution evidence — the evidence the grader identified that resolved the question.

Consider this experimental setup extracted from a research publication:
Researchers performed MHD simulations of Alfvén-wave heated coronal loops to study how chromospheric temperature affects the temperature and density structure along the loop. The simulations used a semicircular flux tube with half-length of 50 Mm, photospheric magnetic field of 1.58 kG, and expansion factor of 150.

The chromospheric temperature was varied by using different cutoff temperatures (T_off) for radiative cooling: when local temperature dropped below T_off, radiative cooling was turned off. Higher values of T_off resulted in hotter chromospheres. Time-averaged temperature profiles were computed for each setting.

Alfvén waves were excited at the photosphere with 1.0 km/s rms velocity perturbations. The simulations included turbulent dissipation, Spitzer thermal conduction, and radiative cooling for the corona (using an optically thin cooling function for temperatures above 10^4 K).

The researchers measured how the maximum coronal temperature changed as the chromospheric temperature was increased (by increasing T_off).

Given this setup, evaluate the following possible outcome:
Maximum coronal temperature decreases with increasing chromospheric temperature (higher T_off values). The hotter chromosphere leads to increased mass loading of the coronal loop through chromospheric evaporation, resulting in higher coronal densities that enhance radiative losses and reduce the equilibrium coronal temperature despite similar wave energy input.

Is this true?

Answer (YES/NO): NO